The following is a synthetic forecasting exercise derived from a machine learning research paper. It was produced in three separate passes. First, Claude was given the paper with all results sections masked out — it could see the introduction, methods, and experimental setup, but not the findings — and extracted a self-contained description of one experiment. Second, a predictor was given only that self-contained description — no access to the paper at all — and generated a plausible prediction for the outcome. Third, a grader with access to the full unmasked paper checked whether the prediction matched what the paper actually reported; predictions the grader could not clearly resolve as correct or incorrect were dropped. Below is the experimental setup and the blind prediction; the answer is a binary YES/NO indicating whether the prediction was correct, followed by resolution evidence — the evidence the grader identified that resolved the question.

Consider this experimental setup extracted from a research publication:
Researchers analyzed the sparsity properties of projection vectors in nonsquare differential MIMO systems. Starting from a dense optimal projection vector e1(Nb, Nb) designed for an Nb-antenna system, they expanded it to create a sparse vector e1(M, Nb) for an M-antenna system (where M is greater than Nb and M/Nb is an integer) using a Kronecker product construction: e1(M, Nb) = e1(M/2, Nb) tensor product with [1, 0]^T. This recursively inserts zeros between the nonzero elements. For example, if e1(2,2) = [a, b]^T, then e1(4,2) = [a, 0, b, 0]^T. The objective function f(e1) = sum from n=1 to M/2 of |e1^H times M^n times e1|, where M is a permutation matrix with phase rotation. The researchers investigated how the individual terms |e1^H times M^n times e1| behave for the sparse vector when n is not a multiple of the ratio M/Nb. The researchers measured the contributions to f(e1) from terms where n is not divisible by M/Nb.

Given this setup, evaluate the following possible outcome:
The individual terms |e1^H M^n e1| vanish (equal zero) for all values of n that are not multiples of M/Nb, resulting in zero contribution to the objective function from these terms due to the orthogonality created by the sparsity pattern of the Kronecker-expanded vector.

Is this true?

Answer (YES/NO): YES